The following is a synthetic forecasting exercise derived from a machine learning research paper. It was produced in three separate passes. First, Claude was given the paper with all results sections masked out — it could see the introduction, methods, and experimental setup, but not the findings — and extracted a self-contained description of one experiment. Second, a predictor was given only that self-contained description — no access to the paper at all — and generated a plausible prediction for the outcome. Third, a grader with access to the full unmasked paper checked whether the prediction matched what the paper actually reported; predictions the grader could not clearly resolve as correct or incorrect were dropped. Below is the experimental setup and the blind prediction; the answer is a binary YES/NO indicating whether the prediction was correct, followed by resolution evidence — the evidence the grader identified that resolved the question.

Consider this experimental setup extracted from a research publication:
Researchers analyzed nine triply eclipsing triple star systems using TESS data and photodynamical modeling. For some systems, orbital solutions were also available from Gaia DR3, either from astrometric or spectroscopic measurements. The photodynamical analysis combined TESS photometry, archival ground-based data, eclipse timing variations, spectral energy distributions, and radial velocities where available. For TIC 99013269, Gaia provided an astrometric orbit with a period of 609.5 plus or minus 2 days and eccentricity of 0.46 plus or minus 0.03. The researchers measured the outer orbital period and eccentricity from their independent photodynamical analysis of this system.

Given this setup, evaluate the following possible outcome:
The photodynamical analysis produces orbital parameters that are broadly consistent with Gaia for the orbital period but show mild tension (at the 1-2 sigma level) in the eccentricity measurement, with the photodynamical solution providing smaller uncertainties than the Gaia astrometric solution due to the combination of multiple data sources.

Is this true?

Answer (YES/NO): NO